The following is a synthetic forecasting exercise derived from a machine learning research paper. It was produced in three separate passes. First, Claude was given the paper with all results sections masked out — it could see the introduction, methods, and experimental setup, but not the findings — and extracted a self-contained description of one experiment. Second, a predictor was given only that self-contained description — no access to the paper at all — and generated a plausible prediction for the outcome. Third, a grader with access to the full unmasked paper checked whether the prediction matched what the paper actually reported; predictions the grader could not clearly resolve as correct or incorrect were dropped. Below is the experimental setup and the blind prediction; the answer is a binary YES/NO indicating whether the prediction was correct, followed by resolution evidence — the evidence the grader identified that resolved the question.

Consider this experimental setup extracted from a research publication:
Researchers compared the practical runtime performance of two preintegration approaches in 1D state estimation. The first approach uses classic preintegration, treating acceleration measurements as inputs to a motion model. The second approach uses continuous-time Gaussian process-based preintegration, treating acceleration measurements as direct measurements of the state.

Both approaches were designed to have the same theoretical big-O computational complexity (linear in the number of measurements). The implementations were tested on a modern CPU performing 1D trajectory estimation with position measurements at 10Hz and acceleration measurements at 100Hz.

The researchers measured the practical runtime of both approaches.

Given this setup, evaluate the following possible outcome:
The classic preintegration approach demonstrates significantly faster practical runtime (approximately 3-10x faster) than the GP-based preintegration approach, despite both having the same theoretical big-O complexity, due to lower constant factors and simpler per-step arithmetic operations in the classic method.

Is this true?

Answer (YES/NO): NO